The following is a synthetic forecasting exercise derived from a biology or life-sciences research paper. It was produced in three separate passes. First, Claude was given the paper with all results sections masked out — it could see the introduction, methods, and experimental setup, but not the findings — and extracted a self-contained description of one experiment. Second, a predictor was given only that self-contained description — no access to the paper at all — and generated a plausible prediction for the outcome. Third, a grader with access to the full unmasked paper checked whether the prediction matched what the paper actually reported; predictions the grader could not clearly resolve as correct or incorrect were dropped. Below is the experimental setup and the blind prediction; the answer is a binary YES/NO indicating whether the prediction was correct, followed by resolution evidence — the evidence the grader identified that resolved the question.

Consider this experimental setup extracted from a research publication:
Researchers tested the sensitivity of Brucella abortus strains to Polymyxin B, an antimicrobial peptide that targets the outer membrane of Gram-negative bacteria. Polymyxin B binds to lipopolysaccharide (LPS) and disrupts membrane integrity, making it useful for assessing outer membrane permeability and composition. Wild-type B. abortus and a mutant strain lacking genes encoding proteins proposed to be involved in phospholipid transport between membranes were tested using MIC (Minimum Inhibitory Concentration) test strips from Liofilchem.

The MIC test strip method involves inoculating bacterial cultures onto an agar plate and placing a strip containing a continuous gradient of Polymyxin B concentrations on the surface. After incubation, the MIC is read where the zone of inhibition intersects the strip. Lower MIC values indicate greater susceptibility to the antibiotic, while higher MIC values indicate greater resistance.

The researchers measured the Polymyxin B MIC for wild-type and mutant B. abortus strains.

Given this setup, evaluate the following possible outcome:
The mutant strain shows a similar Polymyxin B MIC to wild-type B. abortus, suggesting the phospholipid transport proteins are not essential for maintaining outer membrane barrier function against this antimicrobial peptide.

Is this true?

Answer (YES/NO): NO